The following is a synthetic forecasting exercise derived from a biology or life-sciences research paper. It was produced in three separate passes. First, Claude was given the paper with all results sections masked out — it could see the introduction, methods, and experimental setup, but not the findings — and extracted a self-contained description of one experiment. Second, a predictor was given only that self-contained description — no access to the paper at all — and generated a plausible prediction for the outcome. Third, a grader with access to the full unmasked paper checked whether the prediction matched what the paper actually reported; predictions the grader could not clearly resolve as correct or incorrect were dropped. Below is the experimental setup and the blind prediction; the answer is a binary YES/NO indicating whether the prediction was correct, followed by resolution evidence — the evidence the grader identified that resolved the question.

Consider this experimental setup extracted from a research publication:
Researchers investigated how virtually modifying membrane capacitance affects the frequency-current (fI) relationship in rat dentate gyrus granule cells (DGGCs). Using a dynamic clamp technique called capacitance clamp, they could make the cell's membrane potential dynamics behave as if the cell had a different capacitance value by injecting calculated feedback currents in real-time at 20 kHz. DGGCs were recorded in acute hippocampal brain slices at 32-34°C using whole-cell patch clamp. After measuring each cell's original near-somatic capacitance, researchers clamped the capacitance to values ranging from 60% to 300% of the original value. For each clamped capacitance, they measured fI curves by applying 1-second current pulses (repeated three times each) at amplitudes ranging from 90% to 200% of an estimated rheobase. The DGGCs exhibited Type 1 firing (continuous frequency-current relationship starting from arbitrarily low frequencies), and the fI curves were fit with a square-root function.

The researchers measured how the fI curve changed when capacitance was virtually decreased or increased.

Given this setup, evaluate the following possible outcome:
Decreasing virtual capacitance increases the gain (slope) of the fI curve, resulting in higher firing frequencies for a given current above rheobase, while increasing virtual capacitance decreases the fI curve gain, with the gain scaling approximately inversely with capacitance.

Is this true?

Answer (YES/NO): NO